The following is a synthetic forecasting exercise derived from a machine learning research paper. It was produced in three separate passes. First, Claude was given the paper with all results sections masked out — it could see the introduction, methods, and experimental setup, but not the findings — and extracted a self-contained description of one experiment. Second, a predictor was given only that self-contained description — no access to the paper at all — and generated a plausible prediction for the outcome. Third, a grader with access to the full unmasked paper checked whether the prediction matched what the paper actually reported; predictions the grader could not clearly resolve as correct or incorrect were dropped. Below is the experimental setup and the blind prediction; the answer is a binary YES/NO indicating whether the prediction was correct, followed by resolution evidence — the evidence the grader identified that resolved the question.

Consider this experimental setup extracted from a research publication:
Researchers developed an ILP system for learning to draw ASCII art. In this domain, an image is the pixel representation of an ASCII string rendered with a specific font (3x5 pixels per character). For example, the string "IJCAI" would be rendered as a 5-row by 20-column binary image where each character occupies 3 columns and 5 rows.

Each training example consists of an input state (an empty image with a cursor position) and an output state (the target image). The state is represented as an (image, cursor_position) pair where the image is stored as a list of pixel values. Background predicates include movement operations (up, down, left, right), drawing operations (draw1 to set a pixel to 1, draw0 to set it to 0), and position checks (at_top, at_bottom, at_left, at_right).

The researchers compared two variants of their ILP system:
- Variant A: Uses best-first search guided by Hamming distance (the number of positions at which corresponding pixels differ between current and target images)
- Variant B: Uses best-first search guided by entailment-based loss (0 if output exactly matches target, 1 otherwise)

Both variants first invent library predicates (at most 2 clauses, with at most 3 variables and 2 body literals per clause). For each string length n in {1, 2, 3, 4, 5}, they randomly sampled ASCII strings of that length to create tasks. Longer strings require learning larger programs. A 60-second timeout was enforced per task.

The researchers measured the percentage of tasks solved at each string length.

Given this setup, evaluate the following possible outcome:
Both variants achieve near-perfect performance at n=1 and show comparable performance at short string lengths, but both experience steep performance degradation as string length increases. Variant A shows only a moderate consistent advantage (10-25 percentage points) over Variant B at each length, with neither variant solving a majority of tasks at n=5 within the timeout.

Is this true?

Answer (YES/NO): NO